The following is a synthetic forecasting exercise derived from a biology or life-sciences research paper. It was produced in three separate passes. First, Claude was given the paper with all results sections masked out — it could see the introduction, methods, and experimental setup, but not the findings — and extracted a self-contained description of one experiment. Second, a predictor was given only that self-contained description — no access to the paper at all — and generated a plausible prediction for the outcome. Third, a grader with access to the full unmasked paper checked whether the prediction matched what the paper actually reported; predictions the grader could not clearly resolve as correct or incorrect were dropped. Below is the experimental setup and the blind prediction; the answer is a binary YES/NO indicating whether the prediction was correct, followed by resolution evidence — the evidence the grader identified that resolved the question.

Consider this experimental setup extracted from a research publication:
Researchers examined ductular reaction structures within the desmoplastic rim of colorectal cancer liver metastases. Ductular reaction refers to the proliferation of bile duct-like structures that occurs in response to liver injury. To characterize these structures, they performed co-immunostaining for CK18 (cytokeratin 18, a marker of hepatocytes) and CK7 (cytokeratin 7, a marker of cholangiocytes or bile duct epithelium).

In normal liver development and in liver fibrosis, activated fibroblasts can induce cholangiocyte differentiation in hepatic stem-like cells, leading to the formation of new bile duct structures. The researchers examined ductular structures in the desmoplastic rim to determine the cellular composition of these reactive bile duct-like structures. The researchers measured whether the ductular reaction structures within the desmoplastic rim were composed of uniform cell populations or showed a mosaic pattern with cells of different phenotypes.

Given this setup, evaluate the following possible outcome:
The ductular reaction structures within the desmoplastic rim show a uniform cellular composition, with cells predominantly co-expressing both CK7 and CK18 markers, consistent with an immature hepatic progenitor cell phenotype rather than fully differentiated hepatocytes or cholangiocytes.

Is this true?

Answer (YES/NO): NO